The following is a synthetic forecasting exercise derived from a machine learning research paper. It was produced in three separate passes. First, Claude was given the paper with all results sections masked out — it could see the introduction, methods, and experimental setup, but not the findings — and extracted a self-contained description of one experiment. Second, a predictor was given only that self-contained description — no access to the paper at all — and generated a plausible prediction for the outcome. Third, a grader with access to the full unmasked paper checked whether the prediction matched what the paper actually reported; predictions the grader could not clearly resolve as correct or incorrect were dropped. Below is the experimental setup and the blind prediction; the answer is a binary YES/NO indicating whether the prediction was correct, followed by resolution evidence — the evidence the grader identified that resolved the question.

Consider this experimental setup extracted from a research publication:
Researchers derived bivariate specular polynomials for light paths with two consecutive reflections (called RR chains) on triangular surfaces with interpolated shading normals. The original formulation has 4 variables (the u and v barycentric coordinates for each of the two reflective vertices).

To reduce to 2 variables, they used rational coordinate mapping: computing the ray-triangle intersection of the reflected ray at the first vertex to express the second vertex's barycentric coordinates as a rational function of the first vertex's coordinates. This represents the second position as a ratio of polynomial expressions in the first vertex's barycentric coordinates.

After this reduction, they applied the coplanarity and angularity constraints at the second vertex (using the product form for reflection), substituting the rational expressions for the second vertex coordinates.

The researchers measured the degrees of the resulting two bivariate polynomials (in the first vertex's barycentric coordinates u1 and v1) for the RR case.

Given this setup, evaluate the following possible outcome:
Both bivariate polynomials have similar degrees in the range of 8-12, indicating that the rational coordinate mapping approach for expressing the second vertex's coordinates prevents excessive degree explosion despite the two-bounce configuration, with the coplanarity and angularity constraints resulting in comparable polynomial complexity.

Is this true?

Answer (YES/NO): NO